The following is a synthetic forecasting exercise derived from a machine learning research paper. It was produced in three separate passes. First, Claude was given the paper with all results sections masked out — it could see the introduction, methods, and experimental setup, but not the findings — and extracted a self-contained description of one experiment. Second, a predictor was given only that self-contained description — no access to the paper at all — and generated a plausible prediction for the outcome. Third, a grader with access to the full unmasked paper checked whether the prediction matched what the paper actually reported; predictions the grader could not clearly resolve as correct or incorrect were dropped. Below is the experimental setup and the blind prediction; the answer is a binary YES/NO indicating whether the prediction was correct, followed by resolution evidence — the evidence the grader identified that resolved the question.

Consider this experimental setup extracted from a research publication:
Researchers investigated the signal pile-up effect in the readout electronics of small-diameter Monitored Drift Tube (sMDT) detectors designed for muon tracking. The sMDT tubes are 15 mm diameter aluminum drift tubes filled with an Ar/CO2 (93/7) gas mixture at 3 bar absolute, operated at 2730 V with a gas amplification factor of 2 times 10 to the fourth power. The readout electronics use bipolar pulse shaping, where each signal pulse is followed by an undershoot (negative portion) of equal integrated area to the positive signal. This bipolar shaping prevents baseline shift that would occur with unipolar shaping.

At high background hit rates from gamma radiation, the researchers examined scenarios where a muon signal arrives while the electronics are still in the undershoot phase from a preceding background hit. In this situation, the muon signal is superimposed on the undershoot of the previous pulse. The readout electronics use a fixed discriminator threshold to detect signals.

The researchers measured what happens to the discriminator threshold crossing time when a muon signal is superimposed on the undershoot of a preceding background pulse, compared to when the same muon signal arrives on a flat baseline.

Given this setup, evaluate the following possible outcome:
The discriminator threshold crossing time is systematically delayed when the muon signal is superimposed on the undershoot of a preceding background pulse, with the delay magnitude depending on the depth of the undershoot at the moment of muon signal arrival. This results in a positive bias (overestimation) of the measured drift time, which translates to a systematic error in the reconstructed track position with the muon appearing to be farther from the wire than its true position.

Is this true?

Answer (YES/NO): NO